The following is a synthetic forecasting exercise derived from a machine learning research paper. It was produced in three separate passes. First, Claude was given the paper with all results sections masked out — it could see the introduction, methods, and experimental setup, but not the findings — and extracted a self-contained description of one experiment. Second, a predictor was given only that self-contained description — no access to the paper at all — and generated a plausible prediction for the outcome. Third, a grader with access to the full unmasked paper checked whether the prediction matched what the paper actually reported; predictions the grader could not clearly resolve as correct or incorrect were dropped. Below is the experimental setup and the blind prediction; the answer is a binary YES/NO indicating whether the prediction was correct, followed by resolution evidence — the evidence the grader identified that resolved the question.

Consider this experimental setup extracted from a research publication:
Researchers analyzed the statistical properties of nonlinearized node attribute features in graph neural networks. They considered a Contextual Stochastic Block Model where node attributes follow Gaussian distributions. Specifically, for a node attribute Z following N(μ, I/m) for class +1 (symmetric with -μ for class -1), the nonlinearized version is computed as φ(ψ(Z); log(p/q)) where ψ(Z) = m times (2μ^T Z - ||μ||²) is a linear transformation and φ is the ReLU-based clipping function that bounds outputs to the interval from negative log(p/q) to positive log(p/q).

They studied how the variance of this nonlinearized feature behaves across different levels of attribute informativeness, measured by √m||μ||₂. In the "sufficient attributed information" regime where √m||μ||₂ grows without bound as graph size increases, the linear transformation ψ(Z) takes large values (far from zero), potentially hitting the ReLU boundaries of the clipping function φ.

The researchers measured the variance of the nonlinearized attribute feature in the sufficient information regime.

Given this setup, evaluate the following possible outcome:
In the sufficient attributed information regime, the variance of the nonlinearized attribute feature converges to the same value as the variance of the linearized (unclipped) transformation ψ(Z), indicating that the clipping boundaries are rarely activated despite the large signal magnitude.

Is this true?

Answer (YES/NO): NO